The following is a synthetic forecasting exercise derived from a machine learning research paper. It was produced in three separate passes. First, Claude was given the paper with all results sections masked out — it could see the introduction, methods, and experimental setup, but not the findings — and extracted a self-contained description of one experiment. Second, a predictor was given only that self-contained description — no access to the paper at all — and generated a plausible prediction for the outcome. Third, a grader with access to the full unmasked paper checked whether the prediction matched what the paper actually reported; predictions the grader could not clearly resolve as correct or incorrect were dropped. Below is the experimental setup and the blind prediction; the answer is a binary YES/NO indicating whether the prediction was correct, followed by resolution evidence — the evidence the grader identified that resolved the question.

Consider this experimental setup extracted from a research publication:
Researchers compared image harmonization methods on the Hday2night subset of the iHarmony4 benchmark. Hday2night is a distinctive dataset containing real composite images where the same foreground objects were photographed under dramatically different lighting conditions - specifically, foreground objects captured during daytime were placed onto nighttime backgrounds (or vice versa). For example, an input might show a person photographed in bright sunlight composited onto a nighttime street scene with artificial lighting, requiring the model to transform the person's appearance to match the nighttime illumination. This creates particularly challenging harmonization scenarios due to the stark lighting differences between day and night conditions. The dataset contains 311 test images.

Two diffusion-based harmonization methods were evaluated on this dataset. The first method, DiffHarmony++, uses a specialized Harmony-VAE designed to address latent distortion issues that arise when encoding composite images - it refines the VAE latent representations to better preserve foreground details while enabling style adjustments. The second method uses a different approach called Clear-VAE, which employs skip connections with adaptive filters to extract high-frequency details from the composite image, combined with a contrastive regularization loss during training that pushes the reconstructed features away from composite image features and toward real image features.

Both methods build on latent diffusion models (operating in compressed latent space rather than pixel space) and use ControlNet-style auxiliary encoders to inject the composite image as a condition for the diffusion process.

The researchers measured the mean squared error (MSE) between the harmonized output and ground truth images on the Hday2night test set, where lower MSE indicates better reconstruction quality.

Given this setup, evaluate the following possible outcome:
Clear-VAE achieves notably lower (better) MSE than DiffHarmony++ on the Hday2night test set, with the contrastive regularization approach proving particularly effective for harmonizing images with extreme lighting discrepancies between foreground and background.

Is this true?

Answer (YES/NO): NO